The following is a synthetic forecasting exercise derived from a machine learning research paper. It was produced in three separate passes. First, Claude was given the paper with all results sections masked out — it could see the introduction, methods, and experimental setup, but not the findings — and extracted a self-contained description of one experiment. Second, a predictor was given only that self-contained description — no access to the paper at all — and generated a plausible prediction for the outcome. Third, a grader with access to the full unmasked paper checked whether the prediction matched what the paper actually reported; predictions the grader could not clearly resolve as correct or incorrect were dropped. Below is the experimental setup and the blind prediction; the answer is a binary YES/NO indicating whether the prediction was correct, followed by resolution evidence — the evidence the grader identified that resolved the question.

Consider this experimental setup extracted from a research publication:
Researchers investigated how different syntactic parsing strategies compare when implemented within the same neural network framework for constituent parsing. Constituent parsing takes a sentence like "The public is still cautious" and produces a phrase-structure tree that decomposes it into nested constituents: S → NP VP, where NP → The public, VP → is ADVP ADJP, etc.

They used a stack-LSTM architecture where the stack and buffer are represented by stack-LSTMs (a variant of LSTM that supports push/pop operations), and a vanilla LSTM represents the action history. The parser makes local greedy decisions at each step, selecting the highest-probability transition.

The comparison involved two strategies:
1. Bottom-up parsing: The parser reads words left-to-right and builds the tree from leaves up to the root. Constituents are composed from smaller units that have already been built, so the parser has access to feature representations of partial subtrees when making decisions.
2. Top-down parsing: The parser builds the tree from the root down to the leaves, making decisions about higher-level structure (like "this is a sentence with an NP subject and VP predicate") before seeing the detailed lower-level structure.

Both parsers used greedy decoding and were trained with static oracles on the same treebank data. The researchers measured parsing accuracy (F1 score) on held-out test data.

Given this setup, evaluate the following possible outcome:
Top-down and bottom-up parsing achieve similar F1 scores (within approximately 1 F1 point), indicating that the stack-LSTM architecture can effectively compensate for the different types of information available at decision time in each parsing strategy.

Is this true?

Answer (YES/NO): YES